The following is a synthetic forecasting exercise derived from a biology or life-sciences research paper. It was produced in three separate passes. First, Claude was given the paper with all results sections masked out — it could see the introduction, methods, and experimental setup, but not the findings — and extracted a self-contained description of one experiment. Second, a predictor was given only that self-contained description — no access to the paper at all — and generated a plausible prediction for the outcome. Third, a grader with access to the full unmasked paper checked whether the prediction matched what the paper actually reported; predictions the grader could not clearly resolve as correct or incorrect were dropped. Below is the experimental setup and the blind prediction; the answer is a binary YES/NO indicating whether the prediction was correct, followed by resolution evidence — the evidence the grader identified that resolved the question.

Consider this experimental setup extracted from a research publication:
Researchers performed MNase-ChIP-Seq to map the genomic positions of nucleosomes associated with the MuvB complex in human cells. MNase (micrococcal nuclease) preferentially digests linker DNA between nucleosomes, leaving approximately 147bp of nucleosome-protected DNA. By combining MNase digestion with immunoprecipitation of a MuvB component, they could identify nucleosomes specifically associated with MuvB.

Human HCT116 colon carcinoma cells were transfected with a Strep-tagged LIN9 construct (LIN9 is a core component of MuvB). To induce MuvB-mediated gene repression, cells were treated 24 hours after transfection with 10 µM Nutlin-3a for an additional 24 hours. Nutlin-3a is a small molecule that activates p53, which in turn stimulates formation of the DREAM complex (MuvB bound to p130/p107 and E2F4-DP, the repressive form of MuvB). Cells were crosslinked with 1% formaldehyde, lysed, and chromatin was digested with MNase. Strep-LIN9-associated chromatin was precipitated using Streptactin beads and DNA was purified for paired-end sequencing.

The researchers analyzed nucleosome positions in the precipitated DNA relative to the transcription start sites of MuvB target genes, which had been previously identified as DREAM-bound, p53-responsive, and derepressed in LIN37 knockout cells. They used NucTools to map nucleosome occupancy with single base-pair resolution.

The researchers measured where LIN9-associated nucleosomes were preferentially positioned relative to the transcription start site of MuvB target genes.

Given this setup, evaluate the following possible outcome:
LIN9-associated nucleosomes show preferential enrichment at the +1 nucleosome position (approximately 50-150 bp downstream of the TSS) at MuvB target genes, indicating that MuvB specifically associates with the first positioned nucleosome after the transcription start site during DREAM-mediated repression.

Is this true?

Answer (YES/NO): YES